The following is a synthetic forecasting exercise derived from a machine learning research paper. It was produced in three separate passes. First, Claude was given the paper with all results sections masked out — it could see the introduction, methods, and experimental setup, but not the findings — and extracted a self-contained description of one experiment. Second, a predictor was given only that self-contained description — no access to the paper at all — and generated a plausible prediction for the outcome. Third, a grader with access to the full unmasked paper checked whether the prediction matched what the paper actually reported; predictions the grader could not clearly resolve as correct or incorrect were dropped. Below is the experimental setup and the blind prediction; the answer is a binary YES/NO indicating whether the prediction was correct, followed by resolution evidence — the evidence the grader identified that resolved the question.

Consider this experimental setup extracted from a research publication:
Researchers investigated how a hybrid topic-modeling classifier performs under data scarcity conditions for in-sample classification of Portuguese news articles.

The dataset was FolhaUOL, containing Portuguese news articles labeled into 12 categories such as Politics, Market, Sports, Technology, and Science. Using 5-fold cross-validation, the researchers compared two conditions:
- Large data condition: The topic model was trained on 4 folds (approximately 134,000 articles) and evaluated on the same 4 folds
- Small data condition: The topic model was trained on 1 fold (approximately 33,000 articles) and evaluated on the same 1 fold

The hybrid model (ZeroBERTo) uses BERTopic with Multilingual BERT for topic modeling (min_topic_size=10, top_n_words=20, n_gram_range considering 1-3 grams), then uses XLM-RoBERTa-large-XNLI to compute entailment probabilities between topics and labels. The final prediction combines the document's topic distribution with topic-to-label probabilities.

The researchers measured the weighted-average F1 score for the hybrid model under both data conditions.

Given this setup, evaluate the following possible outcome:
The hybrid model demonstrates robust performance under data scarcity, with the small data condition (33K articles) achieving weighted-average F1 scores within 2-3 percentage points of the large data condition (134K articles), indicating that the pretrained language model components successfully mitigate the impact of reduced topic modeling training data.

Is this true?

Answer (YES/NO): YES